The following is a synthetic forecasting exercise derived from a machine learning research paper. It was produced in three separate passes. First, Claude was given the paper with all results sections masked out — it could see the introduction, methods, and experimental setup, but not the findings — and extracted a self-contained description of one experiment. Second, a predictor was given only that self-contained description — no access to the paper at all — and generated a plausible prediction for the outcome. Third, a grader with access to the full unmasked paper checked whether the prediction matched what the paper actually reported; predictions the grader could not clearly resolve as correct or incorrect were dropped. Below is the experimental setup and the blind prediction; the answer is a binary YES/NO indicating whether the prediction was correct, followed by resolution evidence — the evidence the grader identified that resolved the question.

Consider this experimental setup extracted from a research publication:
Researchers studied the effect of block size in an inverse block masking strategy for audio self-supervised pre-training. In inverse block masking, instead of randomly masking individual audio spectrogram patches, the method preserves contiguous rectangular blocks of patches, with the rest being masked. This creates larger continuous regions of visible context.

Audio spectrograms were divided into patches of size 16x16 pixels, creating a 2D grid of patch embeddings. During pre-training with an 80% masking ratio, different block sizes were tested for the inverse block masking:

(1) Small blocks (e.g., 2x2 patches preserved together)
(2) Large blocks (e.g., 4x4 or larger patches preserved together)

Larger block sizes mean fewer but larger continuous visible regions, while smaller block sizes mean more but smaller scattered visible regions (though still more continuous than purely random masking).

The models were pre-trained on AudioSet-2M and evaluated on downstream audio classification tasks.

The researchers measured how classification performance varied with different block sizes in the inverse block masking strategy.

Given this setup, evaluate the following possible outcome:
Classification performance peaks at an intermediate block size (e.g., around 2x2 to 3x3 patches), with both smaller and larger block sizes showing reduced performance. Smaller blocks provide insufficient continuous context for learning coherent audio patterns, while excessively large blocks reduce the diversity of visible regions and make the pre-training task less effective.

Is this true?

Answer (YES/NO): NO